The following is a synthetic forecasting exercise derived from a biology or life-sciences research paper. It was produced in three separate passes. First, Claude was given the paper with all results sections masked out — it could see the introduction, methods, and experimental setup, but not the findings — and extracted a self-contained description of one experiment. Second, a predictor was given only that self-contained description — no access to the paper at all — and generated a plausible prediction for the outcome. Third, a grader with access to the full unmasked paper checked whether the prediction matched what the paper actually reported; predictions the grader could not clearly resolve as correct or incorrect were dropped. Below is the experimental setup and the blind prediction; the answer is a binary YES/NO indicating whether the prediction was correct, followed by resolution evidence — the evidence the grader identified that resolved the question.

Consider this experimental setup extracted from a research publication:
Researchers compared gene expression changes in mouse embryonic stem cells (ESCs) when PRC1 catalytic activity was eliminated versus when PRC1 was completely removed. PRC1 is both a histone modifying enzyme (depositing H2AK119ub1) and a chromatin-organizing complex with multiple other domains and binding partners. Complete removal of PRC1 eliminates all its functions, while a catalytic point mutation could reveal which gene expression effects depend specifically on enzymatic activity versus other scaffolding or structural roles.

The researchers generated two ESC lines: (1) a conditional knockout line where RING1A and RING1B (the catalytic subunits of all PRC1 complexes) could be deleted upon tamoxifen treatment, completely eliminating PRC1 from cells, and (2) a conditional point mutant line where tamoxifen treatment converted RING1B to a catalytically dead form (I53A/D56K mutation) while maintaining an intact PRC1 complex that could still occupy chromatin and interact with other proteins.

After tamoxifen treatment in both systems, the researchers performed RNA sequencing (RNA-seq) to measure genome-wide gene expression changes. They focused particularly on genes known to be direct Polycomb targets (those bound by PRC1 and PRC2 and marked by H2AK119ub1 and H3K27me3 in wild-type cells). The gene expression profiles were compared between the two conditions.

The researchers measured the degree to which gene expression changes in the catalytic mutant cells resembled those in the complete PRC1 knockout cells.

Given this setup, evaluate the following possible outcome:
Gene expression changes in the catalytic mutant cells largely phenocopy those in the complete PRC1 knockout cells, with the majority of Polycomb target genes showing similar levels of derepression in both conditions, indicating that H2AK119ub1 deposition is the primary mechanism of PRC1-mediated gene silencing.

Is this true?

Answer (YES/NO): YES